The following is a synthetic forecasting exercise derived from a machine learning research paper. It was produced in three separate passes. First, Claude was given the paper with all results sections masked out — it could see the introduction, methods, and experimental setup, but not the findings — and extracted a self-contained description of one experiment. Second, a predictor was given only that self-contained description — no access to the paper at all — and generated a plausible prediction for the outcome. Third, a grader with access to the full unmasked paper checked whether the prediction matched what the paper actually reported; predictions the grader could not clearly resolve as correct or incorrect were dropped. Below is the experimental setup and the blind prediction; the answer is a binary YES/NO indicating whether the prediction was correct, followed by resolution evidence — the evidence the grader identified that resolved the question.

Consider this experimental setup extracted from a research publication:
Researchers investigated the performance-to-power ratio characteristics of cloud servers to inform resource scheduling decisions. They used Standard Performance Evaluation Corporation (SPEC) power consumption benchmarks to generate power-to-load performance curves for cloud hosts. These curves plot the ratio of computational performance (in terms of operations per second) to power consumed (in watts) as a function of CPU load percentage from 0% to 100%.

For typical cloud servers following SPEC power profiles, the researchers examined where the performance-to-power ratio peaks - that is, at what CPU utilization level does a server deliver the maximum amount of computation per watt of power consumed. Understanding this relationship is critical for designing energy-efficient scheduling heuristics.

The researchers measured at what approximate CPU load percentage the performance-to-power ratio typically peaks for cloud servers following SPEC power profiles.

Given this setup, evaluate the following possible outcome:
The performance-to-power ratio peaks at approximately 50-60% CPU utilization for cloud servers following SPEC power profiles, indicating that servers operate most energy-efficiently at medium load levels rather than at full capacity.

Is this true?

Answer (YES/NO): NO